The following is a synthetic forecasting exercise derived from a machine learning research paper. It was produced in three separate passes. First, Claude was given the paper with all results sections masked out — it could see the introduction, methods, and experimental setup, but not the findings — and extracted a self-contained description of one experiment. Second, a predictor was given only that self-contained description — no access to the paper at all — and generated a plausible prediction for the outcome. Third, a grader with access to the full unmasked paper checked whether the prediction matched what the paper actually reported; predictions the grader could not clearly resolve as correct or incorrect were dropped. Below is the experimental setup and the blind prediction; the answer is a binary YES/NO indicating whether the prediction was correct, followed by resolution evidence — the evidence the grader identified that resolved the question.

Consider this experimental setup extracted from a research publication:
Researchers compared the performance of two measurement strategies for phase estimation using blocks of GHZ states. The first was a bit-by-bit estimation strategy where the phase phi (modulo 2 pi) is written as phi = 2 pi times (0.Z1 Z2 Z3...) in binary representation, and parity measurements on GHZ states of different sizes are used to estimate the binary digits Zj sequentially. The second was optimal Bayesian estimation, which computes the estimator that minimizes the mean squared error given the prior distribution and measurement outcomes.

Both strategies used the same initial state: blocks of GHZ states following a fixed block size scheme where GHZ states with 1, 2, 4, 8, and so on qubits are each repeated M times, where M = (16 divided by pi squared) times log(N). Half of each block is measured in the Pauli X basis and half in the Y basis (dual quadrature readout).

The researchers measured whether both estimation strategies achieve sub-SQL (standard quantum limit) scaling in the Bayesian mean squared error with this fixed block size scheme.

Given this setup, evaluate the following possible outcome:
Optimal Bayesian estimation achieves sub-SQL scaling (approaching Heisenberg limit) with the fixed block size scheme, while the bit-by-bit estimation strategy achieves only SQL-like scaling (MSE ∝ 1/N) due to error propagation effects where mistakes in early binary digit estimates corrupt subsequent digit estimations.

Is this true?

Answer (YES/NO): NO